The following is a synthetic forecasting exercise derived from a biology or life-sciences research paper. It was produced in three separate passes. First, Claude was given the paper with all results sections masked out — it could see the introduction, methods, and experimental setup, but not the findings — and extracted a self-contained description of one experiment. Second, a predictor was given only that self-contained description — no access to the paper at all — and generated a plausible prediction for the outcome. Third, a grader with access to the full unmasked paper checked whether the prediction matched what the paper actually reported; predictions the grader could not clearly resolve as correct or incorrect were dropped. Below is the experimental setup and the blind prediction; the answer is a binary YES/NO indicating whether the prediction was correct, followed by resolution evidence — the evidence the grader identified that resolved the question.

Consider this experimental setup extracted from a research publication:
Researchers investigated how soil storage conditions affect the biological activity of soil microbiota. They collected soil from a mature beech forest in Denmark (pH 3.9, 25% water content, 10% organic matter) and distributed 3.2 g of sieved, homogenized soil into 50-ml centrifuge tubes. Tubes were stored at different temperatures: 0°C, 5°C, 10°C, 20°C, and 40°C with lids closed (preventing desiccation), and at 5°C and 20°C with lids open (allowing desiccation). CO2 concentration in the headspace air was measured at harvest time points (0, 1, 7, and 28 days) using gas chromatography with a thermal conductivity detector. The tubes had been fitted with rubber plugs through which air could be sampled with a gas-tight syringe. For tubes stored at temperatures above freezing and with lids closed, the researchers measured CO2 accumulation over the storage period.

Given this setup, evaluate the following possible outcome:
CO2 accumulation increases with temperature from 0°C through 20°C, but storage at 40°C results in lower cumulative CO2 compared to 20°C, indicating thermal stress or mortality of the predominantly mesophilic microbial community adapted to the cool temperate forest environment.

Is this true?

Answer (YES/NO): NO